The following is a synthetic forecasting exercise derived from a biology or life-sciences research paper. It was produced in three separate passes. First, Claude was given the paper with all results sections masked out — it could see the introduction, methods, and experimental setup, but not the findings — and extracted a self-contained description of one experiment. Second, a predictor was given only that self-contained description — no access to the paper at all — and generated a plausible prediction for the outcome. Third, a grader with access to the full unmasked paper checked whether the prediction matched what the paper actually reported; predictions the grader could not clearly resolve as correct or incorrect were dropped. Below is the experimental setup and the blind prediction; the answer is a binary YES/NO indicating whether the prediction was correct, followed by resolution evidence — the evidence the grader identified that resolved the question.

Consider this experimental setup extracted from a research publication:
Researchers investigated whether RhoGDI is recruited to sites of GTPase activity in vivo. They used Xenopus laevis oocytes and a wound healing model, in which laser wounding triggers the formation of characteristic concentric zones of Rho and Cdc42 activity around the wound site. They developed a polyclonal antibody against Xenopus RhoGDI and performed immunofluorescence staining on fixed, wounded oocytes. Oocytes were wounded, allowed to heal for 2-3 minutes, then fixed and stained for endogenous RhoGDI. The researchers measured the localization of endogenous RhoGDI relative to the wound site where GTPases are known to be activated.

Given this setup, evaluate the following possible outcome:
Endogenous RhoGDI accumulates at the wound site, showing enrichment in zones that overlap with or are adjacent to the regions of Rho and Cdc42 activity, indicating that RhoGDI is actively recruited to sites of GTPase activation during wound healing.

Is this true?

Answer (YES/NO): YES